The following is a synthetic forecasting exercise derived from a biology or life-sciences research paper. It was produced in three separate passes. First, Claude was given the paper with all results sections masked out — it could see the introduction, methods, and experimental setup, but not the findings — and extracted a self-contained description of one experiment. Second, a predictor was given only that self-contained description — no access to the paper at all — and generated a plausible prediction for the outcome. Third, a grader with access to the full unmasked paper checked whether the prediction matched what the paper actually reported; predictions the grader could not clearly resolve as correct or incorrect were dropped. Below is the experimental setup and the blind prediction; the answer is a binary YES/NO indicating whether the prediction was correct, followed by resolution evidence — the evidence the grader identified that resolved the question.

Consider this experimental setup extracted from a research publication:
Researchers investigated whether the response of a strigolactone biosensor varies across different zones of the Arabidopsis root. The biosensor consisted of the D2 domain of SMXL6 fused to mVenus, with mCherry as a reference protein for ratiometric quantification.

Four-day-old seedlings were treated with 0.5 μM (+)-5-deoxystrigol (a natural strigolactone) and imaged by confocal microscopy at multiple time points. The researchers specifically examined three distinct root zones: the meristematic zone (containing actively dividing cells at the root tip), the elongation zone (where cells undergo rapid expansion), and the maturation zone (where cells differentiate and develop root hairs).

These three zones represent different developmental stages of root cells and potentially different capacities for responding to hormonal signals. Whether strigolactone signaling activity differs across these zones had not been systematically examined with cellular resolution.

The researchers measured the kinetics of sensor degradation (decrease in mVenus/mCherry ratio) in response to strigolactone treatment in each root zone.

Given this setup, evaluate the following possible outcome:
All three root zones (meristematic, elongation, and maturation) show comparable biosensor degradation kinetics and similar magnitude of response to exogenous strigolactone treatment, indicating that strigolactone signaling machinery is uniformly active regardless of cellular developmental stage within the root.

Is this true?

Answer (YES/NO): NO